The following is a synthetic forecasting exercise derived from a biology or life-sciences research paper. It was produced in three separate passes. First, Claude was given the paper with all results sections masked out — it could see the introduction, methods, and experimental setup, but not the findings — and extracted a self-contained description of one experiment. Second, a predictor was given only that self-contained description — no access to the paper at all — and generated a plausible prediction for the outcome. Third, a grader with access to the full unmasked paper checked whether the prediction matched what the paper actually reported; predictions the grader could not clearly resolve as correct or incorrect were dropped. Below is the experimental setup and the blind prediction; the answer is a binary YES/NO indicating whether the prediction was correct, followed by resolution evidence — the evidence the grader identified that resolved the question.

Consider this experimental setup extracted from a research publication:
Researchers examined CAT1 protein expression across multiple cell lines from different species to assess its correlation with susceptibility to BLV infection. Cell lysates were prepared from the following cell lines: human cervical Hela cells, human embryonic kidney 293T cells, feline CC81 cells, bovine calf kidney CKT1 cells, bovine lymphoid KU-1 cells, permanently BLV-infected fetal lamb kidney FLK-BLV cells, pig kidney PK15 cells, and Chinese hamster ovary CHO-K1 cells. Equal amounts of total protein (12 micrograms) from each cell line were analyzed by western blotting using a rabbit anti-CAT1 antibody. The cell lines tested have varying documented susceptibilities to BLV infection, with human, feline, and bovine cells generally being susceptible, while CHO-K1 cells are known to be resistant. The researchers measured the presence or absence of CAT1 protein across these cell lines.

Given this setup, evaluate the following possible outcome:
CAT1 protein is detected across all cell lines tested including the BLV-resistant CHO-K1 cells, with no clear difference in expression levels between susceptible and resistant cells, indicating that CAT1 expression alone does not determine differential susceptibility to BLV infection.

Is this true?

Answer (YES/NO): NO